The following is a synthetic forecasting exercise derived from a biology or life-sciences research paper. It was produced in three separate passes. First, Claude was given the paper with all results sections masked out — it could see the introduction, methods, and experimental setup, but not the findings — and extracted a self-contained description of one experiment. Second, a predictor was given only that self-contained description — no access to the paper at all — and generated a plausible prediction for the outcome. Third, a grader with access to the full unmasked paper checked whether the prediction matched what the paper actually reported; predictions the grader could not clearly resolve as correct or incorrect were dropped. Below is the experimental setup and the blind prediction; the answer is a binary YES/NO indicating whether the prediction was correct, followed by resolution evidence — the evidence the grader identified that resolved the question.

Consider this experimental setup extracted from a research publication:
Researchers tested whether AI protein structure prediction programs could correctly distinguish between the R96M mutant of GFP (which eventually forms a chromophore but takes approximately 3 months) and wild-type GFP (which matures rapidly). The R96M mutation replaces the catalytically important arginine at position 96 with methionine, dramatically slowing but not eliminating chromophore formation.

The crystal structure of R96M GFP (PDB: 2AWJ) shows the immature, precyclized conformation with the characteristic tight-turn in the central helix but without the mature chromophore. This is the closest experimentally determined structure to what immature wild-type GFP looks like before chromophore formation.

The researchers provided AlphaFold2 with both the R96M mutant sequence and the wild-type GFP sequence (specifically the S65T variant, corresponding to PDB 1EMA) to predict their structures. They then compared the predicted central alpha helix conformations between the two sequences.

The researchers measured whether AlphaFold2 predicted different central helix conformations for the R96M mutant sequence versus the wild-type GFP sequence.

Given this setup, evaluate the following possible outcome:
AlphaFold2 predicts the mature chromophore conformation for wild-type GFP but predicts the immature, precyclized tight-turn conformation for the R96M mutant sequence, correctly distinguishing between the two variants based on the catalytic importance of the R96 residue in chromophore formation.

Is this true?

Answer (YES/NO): NO